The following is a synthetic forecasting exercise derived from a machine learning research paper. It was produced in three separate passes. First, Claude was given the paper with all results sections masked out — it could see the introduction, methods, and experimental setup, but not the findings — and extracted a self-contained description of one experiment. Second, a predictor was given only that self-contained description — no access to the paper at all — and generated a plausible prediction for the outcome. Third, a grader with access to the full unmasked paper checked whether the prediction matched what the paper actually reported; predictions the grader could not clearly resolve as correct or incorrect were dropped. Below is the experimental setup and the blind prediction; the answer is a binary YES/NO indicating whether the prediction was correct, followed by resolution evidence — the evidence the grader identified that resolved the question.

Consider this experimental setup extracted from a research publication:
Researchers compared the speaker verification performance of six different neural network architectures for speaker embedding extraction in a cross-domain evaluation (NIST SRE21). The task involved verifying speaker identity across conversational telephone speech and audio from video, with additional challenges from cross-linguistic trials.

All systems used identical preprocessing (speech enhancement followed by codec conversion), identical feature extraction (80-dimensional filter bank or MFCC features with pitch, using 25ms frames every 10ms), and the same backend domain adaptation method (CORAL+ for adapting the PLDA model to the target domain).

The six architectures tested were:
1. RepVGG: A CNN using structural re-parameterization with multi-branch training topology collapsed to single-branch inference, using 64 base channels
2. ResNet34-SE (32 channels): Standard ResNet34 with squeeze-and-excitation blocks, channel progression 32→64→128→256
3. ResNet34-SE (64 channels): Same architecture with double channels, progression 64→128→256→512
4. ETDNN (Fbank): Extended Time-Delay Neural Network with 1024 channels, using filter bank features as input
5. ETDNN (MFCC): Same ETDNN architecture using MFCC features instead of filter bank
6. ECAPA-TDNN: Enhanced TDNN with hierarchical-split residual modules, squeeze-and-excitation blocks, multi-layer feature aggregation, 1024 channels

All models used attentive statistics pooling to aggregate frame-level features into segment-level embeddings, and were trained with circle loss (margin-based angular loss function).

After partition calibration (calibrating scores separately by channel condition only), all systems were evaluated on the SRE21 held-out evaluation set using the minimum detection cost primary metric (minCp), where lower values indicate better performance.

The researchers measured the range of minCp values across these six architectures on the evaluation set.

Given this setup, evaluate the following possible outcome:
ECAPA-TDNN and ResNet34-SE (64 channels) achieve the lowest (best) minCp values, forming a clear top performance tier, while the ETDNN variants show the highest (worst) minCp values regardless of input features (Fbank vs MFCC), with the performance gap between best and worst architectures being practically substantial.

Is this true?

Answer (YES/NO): NO